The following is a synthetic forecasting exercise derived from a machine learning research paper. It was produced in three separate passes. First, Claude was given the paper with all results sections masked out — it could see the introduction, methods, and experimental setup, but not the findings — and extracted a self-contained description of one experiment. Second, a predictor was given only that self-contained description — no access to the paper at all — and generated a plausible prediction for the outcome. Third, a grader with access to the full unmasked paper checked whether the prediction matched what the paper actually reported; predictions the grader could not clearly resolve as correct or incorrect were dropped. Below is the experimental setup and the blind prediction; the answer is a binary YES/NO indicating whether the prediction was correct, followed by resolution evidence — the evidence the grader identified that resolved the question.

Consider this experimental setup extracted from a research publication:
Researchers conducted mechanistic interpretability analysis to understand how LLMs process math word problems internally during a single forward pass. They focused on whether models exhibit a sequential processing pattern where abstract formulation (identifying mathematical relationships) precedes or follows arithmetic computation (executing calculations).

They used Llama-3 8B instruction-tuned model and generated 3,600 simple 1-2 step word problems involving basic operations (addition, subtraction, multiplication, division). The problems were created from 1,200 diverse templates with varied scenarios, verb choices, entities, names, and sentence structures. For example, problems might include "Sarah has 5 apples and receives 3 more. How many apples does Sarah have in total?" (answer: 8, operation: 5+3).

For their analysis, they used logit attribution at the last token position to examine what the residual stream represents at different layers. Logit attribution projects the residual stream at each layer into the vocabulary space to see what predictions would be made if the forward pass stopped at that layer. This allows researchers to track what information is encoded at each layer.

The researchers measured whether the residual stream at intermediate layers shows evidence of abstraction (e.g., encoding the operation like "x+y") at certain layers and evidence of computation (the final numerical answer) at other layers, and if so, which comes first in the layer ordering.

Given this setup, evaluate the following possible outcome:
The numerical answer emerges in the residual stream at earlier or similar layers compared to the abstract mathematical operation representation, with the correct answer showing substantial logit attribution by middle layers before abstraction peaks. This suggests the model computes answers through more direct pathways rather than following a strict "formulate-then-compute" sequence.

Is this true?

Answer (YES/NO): NO